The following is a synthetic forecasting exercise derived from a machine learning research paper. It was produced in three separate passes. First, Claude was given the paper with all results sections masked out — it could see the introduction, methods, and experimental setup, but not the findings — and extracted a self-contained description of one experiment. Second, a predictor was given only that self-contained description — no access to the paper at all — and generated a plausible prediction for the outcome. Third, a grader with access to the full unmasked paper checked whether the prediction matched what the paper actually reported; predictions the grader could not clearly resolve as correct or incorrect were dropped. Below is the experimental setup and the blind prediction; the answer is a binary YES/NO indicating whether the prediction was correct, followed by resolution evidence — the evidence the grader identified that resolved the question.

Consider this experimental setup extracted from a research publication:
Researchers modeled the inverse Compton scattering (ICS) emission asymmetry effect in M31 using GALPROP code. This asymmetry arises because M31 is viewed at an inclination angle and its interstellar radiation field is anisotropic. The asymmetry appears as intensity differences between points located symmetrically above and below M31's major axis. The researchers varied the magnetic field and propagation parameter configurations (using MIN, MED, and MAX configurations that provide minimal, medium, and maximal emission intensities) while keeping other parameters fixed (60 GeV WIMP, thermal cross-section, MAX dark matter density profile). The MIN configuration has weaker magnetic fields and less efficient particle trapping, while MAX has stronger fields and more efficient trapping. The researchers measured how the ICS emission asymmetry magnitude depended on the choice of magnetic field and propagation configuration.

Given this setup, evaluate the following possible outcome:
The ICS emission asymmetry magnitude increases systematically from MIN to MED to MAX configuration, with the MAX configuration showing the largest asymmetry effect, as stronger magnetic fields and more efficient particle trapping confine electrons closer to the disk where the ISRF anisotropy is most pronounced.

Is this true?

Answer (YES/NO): NO